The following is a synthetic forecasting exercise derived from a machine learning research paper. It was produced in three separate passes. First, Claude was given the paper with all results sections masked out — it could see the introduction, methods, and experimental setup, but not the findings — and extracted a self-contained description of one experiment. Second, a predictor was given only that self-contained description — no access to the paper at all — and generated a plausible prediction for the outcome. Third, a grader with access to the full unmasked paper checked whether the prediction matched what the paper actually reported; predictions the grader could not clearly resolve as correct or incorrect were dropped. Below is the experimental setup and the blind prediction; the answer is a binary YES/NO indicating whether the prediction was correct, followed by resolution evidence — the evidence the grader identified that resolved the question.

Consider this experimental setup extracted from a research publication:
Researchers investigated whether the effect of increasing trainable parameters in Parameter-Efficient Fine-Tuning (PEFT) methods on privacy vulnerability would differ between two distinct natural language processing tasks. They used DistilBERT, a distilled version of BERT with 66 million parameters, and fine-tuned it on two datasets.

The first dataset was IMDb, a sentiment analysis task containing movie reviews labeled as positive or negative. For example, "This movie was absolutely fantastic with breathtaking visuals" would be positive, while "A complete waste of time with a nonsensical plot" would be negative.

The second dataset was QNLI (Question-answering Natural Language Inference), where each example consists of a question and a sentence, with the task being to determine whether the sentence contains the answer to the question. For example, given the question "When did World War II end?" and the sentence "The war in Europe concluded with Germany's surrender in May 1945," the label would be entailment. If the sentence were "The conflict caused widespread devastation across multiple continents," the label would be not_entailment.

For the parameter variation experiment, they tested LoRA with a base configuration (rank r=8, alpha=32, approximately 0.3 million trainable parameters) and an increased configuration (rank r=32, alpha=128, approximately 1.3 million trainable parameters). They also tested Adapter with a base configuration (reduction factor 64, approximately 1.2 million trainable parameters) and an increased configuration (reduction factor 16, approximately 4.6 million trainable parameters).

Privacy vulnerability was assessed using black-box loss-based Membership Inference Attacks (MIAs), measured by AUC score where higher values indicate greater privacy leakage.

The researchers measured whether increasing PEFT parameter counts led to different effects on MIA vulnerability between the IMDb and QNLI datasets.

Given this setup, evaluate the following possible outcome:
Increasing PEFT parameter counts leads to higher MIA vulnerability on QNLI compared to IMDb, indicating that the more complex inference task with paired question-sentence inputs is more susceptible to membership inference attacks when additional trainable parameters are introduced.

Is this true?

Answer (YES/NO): NO